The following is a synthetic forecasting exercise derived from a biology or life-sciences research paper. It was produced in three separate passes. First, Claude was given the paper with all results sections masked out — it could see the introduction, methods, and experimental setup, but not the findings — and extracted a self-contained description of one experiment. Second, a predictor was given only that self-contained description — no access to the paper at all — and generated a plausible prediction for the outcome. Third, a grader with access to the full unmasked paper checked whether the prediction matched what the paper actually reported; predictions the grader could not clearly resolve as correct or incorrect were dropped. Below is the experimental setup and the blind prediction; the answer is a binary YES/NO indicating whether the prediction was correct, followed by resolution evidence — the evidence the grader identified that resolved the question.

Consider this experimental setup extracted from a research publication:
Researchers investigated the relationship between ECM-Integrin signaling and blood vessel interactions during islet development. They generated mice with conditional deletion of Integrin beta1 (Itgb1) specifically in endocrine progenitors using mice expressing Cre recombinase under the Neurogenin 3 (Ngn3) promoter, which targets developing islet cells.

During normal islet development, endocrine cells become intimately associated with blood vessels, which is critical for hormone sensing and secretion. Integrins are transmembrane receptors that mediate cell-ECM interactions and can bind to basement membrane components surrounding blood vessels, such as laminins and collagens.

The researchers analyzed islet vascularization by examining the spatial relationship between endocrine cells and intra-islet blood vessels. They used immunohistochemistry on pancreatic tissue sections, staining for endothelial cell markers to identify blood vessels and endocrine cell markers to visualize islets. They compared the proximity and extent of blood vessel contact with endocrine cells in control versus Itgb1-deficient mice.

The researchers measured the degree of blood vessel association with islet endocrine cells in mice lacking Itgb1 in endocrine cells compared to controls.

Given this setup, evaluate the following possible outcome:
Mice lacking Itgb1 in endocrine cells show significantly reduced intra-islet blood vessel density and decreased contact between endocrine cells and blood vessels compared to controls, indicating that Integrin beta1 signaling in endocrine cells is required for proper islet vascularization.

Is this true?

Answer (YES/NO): YES